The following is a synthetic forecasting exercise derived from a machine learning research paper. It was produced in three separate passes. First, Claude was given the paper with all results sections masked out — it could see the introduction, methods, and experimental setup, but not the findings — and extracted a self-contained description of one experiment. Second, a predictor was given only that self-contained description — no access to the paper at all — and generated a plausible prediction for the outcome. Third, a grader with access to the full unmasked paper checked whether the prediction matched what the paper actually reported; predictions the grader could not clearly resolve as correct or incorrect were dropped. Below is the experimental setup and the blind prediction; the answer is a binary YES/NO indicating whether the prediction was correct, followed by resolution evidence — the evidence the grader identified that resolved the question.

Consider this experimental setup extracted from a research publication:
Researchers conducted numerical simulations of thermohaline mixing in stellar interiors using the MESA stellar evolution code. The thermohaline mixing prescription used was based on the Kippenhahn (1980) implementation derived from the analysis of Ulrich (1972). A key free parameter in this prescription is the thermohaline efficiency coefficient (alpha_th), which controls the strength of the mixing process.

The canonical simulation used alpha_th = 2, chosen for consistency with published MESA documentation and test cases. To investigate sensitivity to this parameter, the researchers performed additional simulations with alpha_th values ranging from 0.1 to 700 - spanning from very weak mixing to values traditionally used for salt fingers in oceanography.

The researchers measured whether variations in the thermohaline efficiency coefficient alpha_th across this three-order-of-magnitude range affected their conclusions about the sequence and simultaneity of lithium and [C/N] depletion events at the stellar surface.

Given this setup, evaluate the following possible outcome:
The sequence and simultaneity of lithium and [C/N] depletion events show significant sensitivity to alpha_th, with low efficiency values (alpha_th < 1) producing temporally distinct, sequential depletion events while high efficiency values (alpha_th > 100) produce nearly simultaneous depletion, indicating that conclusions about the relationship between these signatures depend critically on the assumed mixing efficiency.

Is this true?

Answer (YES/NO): NO